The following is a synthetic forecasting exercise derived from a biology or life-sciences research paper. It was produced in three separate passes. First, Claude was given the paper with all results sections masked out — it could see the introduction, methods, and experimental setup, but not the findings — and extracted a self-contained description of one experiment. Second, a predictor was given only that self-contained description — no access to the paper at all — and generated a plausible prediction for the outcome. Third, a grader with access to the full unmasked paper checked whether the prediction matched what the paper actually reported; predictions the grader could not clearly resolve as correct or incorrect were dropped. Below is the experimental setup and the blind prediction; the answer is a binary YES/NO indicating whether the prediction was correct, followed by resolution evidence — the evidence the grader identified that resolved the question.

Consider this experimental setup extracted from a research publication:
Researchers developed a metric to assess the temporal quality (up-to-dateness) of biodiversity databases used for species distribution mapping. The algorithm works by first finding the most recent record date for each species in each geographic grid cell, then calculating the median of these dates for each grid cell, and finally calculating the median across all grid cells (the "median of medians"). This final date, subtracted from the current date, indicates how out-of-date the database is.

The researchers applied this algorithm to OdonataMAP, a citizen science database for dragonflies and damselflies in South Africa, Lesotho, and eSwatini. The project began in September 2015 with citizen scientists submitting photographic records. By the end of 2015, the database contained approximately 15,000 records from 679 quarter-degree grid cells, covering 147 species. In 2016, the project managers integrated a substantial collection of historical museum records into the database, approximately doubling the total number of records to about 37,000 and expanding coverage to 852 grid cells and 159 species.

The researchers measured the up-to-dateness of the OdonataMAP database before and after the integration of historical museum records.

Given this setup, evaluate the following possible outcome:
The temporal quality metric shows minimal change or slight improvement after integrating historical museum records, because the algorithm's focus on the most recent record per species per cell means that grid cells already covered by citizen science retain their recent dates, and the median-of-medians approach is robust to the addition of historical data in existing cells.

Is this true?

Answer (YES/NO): NO